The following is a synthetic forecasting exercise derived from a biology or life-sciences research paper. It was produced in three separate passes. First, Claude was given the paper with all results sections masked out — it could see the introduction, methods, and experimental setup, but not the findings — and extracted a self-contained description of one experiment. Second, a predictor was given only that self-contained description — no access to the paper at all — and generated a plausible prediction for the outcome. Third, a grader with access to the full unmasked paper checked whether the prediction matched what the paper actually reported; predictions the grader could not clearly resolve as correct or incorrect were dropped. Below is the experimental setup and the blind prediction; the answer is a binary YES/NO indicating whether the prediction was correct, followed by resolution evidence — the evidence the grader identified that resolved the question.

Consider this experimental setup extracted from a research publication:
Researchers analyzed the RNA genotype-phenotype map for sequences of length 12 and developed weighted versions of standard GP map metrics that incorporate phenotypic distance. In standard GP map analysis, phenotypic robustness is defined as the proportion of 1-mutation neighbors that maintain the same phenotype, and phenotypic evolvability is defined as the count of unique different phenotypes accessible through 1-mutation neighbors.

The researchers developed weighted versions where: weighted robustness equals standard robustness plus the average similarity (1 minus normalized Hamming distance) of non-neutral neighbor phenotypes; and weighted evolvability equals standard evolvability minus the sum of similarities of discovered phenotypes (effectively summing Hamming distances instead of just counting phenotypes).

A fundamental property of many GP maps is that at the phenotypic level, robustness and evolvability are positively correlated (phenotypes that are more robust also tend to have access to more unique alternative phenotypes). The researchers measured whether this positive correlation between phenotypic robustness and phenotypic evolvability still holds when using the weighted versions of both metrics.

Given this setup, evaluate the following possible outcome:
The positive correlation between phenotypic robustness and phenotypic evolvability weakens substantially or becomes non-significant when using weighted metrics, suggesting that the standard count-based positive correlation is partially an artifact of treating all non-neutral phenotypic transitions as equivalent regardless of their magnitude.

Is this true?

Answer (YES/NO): NO